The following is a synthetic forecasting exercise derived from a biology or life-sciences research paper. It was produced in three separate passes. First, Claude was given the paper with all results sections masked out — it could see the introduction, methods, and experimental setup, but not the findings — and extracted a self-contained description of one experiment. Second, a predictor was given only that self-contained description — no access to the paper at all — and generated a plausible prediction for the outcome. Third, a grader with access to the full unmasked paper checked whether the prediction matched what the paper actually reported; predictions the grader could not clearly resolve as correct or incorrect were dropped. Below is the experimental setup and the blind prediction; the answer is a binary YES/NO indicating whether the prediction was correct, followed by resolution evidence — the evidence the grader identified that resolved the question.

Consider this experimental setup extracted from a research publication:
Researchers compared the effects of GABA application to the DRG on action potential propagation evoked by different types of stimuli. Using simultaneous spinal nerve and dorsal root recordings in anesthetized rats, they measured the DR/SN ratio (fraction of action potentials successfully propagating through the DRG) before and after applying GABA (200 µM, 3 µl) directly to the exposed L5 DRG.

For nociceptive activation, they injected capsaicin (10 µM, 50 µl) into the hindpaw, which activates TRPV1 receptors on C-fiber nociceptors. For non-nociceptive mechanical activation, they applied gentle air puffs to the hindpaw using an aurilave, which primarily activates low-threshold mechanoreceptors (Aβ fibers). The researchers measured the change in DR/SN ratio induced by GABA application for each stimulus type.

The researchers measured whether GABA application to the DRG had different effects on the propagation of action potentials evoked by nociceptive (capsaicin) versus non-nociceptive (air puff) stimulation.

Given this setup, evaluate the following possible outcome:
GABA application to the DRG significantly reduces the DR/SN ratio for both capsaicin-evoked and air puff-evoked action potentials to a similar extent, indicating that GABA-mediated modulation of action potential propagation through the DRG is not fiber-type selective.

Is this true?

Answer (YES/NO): NO